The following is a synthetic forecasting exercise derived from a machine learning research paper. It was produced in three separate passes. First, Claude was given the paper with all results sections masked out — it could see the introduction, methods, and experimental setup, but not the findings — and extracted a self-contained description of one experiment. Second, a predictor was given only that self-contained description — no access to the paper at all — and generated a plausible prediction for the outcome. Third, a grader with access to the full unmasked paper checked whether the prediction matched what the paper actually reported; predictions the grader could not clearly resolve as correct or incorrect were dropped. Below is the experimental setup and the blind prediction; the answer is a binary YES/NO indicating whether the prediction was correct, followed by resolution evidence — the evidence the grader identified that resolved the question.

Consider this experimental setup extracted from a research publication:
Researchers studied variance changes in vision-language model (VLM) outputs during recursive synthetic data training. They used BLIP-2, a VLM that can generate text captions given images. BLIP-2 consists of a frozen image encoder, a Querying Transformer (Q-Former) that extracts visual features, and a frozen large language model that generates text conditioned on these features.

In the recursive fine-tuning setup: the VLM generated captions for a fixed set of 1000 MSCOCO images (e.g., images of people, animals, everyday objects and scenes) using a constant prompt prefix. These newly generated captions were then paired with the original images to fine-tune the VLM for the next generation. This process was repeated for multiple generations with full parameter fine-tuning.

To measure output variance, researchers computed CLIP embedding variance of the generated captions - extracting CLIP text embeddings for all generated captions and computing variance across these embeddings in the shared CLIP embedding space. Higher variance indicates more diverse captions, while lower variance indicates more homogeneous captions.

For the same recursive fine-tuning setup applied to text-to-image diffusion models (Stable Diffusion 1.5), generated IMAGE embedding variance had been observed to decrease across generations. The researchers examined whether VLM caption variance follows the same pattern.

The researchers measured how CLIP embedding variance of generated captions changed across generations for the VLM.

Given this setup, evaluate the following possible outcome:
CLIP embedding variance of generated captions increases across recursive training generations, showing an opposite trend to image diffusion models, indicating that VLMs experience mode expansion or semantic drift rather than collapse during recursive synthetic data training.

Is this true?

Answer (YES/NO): YES